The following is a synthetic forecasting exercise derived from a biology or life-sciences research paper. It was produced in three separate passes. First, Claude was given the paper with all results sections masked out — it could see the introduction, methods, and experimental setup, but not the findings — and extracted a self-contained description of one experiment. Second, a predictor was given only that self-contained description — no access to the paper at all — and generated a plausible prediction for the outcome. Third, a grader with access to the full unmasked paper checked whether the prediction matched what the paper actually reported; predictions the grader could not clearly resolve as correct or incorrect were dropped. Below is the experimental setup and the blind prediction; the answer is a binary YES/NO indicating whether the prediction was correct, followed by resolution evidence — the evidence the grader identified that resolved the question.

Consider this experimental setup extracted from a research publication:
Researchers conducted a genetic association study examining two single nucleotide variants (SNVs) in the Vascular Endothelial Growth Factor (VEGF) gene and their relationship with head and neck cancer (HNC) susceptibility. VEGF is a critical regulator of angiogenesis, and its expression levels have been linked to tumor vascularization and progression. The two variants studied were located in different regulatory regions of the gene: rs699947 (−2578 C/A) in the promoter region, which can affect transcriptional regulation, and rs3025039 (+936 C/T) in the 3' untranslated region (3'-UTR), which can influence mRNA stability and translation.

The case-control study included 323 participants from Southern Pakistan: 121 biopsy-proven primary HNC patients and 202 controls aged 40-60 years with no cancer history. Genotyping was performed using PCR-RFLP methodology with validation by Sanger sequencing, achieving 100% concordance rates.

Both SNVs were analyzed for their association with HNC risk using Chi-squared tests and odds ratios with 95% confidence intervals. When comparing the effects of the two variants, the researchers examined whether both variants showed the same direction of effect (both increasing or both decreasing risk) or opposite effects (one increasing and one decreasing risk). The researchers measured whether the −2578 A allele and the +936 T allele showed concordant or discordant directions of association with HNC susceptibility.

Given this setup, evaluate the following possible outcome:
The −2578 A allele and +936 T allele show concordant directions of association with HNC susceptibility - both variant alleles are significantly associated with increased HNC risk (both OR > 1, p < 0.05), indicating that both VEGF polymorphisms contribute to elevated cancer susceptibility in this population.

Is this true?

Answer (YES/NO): NO